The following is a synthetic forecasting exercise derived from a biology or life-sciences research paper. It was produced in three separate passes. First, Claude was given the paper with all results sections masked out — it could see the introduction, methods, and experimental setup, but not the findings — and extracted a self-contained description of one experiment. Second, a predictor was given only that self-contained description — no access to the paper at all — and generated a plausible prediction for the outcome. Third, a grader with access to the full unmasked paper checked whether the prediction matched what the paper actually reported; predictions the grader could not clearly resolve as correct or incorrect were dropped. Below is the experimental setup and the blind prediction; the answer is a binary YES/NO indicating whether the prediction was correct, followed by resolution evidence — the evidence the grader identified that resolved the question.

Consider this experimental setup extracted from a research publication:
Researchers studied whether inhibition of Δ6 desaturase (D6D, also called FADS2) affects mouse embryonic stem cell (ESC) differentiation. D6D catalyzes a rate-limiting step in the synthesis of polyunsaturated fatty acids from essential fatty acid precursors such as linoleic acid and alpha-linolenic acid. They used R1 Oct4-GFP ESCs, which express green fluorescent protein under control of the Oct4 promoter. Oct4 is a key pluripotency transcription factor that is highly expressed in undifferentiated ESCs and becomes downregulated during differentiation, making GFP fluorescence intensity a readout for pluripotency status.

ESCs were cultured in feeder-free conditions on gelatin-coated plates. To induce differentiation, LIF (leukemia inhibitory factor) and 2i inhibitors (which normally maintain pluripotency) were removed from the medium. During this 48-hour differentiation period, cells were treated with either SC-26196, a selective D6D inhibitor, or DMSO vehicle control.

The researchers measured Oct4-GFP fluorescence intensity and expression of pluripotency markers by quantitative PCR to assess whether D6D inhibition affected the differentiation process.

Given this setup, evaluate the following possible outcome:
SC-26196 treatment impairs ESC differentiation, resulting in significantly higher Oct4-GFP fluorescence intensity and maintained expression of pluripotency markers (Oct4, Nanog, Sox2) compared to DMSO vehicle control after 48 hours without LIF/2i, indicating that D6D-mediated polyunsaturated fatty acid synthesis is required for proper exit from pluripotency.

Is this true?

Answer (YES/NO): YES